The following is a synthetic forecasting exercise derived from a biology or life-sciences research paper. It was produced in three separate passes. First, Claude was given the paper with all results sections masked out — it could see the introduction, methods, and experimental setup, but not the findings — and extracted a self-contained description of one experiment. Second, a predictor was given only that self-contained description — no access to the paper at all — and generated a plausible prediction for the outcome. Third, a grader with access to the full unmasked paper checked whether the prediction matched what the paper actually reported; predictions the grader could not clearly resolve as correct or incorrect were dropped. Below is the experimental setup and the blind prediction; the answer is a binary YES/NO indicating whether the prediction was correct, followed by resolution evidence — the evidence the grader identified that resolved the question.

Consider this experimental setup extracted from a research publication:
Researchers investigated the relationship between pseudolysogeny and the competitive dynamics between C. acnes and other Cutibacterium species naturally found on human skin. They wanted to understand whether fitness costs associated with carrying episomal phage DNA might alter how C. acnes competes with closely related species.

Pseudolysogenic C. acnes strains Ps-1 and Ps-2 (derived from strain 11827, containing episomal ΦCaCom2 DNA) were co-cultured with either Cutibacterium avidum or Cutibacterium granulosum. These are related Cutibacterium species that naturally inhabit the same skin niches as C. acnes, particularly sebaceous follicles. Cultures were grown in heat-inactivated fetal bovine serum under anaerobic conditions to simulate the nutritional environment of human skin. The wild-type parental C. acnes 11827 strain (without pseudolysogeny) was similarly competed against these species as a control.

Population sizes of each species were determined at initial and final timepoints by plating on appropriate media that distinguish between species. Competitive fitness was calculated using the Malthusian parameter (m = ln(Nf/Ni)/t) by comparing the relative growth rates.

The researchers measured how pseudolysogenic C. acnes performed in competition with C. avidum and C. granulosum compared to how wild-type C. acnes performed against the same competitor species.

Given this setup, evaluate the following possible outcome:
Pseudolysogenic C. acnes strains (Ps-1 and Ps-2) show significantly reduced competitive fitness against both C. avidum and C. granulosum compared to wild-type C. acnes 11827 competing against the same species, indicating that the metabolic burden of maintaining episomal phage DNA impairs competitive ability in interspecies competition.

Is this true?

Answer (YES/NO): YES